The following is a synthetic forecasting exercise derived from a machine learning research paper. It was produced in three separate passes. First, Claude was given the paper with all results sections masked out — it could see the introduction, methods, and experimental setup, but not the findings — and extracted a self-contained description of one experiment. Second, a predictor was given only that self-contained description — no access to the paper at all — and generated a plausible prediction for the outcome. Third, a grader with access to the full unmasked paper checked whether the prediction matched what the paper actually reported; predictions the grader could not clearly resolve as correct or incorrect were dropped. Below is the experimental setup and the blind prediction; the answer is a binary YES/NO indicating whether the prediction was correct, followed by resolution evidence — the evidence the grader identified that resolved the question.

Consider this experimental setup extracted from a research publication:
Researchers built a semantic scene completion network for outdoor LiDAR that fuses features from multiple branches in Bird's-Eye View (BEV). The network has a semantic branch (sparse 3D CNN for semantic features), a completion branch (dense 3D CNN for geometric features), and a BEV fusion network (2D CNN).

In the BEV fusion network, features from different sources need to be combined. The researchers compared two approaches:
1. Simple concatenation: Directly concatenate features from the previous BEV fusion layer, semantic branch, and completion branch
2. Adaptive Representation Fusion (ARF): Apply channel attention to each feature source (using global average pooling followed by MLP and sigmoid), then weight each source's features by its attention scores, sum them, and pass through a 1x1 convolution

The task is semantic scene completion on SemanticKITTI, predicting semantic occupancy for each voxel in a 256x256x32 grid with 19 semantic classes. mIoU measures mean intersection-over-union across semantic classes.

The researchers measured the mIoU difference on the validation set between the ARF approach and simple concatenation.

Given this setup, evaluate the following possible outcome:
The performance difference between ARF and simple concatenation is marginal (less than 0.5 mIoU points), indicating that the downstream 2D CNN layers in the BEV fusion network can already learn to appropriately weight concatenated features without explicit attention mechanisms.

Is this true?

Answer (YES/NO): YES